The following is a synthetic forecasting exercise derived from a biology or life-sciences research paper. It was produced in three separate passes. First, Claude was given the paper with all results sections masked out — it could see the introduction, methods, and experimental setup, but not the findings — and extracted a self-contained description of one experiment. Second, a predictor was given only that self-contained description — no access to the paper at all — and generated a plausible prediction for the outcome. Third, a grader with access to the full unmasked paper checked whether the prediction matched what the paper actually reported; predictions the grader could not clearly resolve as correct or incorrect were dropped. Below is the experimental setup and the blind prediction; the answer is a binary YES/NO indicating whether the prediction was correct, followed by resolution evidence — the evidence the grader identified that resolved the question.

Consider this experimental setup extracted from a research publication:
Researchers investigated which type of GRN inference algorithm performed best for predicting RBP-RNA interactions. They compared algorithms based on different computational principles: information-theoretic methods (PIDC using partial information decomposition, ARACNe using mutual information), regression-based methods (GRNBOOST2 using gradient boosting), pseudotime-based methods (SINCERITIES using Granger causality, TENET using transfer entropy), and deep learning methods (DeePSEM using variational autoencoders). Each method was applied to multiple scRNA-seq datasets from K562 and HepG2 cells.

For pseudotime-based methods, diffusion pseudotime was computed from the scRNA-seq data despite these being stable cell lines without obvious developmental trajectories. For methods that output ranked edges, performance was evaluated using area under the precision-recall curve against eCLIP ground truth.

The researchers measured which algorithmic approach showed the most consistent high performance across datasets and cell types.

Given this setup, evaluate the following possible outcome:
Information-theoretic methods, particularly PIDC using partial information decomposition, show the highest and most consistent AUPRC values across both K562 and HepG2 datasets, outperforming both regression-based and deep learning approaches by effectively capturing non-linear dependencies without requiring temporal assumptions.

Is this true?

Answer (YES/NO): NO